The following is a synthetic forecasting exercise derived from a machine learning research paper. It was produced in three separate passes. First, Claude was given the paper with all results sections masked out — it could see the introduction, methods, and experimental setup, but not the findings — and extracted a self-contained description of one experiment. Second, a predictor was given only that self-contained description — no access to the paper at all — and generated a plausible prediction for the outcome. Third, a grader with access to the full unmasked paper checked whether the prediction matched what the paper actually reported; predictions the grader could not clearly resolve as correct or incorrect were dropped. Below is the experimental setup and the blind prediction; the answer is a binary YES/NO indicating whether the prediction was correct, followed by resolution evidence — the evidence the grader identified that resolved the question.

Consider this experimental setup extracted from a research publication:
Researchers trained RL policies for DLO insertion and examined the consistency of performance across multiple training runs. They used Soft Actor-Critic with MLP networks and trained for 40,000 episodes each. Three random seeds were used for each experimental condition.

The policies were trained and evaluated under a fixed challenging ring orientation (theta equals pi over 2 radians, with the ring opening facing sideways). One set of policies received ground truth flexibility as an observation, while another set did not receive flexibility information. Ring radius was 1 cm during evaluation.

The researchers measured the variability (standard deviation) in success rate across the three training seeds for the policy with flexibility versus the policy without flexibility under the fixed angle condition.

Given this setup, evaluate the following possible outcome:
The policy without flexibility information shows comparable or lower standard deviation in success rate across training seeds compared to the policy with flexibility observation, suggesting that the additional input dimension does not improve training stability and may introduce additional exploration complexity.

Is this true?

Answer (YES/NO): NO